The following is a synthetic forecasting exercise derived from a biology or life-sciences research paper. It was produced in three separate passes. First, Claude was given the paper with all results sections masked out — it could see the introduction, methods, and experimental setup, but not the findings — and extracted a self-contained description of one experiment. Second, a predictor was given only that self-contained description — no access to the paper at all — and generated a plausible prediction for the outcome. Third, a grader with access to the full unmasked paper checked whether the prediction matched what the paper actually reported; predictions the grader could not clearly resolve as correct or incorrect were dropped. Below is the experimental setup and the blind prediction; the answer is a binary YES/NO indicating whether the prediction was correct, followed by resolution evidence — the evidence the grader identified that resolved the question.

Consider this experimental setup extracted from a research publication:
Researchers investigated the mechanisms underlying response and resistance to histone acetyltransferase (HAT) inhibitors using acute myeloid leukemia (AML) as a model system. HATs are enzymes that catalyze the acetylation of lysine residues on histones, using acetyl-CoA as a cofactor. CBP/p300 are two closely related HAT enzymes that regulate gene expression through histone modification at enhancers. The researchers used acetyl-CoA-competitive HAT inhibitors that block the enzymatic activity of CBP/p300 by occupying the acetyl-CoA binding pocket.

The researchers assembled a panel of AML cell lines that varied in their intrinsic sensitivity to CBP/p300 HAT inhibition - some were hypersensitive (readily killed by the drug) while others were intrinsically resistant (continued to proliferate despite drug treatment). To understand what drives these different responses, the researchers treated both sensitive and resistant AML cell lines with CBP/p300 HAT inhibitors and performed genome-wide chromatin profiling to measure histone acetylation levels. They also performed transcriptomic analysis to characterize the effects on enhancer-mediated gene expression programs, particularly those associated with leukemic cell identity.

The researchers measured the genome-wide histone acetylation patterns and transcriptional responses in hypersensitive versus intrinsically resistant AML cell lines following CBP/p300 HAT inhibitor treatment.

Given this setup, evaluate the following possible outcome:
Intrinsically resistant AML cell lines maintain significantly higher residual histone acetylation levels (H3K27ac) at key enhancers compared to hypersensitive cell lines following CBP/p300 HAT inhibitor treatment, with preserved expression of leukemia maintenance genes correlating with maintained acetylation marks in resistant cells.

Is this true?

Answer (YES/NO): NO